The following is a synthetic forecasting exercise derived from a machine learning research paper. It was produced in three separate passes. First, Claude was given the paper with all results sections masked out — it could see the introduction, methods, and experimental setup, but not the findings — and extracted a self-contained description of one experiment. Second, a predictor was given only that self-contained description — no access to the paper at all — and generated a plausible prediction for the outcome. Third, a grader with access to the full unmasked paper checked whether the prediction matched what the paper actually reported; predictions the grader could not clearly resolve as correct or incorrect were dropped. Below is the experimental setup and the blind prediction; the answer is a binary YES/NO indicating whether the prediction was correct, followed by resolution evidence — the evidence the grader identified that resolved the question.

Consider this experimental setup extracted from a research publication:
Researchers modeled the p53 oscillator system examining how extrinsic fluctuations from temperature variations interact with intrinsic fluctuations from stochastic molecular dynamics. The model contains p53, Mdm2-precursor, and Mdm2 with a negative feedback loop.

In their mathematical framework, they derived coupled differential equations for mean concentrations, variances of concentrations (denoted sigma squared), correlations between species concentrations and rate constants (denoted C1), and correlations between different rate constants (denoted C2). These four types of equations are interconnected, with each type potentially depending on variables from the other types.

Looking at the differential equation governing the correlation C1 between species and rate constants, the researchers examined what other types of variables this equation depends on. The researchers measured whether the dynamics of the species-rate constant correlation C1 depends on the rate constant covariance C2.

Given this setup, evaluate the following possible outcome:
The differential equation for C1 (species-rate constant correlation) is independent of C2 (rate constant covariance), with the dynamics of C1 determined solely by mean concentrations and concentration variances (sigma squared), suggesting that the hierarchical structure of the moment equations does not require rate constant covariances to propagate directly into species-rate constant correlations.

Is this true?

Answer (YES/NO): NO